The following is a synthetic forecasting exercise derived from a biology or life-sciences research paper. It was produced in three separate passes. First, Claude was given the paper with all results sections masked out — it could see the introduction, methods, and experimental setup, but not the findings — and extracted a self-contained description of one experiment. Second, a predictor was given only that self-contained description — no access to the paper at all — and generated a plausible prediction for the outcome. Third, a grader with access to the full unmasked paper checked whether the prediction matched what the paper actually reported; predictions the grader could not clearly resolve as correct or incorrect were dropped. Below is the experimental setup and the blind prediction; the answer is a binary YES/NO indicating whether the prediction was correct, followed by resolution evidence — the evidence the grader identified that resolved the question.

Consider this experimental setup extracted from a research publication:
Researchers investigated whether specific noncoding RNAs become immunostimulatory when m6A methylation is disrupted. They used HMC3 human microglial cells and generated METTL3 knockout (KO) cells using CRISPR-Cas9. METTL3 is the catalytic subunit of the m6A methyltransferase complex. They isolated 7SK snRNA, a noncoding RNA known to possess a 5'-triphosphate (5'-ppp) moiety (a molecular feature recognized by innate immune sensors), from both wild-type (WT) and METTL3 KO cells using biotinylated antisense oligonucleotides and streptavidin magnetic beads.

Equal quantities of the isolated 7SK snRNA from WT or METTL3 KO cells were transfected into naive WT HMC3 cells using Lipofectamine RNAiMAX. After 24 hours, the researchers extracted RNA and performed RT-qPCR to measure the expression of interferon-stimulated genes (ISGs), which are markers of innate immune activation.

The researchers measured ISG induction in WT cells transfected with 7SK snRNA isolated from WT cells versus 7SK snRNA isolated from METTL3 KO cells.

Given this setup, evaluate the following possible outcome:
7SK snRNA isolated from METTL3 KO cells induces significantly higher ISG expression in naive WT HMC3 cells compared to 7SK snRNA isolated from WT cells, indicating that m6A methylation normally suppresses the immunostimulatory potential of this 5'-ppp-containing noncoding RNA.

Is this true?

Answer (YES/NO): YES